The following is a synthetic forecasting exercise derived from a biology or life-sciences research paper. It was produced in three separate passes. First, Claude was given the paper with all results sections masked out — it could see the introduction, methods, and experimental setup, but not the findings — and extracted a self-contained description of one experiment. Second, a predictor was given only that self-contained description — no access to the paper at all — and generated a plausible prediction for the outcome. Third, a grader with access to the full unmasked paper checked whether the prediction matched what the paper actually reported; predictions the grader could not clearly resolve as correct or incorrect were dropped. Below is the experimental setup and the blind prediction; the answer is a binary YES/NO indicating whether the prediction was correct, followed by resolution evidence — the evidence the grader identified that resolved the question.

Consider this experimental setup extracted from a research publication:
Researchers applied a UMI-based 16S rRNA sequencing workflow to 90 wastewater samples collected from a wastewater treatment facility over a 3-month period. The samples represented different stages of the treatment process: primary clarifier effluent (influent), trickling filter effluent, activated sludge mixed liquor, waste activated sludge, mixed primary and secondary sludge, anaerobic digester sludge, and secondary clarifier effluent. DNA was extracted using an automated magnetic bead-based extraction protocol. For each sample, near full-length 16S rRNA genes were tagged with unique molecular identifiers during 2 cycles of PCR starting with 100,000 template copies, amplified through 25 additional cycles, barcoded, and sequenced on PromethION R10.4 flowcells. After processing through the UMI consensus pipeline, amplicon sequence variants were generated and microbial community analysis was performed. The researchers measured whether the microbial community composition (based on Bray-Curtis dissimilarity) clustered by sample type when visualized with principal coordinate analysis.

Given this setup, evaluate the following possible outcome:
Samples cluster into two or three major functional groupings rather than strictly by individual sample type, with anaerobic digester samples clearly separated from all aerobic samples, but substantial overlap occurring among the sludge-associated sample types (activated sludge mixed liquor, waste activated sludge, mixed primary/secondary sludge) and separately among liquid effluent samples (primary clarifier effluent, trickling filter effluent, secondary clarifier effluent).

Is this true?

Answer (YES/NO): NO